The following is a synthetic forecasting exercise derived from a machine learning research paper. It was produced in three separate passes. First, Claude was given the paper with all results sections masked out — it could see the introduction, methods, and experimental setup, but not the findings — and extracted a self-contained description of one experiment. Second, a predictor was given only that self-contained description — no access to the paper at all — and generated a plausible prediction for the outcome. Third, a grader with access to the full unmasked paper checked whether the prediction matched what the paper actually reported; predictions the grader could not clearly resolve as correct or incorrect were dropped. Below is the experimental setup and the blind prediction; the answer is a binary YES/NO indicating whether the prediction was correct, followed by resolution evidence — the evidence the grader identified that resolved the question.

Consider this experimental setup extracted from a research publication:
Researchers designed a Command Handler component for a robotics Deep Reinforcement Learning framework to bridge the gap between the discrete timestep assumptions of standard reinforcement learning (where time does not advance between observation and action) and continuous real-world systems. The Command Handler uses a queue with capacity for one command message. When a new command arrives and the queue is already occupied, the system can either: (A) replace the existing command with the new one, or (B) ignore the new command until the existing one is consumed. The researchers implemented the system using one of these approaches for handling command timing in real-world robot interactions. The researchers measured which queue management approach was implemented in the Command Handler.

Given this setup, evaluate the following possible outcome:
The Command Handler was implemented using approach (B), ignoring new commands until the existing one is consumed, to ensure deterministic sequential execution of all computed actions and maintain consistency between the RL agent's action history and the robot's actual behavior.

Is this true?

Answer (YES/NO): YES